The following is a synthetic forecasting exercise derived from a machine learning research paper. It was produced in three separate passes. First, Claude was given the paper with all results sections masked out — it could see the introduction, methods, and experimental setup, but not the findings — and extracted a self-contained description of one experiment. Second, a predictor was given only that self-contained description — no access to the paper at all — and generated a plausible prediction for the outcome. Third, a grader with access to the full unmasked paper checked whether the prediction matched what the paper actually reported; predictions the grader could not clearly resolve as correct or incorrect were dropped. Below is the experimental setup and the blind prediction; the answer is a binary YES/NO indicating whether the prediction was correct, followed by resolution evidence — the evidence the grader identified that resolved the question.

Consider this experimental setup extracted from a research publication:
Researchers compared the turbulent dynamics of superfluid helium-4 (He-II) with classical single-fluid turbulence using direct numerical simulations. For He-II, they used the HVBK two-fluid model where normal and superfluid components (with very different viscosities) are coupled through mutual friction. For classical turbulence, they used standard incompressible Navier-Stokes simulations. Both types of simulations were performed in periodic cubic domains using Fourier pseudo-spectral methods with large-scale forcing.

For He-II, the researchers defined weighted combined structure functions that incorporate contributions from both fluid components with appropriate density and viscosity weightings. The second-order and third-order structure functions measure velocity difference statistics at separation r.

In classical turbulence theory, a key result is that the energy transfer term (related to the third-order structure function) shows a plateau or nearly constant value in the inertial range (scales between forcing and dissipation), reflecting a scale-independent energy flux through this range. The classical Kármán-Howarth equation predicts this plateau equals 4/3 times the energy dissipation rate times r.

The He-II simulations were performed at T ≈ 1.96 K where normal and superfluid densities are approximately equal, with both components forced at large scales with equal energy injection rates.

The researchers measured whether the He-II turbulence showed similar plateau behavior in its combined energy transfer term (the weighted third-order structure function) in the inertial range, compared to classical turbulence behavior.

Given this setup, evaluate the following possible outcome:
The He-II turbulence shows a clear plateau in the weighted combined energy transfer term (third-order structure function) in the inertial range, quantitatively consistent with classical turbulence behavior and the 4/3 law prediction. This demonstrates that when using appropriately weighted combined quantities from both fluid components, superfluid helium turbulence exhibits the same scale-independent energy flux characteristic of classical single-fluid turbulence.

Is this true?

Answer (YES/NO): YES